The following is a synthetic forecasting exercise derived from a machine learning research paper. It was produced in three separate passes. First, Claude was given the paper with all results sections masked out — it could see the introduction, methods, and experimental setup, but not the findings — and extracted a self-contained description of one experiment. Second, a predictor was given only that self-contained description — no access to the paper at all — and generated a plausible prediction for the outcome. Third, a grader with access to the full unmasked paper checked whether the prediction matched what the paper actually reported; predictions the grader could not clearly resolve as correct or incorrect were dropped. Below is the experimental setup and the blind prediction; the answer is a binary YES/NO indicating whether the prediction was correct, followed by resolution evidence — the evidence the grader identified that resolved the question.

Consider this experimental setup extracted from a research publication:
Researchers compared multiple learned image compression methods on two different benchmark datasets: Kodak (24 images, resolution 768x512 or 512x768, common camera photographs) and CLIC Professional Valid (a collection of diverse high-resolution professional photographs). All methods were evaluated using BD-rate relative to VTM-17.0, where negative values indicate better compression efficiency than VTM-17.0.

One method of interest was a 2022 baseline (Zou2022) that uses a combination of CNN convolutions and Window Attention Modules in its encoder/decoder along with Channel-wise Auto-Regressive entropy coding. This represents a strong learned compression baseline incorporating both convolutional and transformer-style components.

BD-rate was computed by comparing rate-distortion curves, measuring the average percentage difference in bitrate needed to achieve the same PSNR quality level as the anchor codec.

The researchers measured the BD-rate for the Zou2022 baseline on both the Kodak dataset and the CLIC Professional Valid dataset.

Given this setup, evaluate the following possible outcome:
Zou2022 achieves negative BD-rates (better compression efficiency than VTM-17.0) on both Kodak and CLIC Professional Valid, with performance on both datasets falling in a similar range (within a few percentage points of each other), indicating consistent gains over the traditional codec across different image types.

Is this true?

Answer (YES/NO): NO